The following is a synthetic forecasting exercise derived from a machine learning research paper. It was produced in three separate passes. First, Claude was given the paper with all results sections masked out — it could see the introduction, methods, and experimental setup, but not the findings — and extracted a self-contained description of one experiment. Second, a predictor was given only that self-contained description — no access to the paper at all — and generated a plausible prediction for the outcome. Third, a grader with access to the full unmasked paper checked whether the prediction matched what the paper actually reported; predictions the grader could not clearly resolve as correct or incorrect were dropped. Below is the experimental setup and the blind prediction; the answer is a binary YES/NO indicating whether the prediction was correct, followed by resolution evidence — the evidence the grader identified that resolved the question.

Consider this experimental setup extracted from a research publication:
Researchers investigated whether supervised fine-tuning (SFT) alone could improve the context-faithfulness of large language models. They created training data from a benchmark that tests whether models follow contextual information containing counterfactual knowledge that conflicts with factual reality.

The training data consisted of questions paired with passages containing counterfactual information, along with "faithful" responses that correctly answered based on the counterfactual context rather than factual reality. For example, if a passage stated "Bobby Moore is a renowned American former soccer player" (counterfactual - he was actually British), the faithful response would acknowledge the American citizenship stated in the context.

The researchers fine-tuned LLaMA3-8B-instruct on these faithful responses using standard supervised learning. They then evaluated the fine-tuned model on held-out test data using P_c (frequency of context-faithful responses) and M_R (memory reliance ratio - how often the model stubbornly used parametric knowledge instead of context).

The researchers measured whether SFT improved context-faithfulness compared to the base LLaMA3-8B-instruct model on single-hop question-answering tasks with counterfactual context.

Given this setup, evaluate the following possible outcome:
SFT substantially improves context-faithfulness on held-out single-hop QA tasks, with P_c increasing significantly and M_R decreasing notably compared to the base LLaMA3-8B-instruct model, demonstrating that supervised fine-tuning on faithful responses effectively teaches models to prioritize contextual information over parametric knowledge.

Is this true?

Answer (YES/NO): NO